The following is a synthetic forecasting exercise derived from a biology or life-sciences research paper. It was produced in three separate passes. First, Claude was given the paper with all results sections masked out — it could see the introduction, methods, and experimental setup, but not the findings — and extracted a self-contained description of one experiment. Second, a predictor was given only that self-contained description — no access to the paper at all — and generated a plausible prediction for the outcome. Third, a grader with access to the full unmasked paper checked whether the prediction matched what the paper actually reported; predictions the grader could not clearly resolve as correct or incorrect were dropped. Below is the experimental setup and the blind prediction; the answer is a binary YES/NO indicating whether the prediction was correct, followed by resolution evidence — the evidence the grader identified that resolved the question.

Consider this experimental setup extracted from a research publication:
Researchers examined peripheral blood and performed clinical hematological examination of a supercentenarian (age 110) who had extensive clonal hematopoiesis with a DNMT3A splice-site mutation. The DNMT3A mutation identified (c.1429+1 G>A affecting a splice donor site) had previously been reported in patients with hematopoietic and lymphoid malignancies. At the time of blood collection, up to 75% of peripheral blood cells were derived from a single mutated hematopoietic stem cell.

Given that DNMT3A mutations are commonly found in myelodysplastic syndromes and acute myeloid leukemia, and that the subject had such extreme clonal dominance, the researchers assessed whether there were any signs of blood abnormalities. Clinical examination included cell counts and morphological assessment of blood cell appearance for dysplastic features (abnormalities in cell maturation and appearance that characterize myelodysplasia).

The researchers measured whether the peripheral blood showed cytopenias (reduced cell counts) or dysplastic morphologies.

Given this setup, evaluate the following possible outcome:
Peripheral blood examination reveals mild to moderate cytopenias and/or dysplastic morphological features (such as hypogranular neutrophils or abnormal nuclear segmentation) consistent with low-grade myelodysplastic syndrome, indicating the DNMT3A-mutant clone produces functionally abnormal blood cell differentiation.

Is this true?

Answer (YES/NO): NO